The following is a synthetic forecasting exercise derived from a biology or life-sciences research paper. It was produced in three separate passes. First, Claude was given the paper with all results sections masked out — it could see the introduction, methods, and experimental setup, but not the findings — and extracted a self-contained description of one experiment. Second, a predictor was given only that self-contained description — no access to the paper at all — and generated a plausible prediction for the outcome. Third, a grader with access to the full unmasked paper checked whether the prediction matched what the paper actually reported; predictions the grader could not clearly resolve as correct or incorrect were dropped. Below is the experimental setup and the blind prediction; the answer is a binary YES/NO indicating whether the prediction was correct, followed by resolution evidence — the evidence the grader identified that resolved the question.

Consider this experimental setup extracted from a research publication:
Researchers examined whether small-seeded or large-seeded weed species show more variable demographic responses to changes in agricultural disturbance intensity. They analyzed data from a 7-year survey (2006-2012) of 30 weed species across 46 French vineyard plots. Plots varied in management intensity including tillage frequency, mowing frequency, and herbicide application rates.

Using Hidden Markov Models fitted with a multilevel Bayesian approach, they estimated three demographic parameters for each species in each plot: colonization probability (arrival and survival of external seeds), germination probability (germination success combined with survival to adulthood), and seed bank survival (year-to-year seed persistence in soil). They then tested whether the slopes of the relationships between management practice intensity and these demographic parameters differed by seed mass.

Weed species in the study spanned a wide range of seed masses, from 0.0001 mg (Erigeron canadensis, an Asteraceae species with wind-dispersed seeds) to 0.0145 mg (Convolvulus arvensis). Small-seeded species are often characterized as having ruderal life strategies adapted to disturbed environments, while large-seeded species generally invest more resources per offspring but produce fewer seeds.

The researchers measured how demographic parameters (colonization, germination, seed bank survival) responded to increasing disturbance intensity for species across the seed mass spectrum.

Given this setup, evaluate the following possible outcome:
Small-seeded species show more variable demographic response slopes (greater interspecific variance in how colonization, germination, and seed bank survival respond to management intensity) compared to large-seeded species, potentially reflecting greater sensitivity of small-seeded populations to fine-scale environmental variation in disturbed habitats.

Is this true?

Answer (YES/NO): NO